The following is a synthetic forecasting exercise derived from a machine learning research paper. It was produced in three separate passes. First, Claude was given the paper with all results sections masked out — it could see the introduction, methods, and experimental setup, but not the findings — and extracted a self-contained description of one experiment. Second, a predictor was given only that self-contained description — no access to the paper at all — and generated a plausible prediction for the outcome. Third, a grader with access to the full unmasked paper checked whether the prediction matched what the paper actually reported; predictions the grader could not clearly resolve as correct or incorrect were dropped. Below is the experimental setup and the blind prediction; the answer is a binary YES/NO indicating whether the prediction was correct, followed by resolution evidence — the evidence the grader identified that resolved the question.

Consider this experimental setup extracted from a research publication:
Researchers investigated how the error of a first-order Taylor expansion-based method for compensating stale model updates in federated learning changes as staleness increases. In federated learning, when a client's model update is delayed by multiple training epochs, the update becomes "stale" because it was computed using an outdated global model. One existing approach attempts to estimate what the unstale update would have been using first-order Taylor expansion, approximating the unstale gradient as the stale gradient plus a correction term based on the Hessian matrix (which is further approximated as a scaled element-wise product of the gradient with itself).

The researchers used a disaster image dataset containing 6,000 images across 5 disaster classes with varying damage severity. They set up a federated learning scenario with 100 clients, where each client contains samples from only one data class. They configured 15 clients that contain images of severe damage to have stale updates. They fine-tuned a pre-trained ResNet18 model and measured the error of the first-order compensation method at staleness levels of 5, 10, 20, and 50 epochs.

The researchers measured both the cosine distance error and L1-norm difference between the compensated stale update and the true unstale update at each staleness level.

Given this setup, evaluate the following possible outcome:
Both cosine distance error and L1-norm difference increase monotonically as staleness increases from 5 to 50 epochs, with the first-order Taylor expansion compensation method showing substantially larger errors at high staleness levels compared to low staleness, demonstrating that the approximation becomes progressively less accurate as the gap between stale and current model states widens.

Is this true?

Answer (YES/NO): NO